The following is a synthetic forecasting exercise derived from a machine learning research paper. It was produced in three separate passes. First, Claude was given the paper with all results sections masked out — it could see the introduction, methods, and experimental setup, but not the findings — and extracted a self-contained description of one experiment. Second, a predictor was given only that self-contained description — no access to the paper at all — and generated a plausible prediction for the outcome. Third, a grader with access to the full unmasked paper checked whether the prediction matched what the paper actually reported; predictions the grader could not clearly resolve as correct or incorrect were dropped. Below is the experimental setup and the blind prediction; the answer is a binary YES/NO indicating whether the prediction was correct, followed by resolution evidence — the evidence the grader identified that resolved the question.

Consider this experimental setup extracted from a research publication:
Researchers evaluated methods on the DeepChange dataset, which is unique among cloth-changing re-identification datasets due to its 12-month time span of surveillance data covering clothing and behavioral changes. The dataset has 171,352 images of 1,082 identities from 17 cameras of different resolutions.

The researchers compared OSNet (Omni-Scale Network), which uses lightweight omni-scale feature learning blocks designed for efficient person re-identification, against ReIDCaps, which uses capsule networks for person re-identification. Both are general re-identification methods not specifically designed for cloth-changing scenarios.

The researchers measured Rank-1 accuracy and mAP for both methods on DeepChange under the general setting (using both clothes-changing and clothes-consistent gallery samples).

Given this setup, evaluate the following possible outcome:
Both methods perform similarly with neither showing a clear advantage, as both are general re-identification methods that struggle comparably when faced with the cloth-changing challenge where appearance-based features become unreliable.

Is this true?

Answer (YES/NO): YES